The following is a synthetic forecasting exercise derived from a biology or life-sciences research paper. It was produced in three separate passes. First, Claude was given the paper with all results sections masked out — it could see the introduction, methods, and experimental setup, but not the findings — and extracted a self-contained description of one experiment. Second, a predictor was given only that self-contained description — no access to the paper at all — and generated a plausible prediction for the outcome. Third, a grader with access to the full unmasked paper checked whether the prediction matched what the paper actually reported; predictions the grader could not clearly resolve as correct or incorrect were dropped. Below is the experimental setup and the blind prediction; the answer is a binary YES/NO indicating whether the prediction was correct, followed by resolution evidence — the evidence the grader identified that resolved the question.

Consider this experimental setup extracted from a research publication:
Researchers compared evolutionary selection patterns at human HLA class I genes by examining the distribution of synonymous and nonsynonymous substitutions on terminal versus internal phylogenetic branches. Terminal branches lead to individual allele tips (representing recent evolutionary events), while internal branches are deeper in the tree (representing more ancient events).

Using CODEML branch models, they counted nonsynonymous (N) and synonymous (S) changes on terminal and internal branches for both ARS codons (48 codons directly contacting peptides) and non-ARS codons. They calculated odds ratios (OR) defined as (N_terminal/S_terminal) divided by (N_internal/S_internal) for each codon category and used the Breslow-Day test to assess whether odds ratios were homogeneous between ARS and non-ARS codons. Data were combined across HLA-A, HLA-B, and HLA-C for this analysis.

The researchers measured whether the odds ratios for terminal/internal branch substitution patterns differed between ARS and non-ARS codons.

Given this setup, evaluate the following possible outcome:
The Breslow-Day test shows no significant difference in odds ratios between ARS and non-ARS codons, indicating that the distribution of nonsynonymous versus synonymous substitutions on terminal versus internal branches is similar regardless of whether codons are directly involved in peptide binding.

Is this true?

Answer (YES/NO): NO